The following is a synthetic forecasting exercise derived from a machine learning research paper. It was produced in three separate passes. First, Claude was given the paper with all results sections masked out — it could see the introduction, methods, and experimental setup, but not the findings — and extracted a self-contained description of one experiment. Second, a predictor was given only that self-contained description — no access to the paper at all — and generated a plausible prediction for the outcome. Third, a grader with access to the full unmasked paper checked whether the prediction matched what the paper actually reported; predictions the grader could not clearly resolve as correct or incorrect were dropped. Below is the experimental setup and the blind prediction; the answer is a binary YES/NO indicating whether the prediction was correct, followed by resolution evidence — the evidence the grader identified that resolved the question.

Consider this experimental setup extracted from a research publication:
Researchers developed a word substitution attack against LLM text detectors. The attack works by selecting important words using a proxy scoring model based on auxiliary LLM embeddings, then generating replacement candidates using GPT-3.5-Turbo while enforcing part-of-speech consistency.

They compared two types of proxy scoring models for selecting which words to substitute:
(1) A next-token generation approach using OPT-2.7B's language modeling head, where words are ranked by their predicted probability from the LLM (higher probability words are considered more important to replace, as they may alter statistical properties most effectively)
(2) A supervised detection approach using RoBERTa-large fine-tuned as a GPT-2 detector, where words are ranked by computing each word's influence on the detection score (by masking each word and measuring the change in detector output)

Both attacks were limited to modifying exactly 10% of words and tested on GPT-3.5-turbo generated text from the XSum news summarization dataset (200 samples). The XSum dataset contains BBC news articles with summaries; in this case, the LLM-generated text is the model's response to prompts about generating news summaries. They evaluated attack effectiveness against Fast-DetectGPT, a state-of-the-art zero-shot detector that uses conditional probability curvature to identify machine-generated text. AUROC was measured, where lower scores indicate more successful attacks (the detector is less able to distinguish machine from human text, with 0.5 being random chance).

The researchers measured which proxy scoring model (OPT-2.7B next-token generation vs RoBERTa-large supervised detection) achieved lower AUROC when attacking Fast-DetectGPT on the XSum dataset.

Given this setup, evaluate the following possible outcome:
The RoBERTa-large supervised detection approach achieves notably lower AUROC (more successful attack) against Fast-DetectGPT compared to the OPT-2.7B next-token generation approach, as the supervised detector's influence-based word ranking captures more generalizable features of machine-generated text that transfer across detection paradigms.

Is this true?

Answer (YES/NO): NO